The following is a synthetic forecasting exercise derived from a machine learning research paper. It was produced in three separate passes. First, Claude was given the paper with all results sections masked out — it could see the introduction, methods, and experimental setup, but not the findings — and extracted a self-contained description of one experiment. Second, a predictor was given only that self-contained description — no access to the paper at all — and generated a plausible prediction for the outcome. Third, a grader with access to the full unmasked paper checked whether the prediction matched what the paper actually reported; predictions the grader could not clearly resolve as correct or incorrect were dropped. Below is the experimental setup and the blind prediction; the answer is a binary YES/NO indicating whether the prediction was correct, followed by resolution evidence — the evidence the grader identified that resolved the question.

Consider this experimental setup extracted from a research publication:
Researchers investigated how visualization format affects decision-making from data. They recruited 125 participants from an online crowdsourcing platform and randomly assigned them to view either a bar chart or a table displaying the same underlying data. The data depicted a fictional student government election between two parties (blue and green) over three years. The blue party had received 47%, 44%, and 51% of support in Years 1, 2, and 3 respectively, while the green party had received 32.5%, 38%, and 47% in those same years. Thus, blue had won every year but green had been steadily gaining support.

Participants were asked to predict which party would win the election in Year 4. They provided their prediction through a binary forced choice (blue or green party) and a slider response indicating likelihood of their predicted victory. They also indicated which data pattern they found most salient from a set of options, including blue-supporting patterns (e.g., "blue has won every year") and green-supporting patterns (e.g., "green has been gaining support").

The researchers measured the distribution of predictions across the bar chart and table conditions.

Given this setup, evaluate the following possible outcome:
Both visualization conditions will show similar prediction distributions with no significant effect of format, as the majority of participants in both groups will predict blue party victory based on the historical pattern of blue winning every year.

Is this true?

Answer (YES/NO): NO